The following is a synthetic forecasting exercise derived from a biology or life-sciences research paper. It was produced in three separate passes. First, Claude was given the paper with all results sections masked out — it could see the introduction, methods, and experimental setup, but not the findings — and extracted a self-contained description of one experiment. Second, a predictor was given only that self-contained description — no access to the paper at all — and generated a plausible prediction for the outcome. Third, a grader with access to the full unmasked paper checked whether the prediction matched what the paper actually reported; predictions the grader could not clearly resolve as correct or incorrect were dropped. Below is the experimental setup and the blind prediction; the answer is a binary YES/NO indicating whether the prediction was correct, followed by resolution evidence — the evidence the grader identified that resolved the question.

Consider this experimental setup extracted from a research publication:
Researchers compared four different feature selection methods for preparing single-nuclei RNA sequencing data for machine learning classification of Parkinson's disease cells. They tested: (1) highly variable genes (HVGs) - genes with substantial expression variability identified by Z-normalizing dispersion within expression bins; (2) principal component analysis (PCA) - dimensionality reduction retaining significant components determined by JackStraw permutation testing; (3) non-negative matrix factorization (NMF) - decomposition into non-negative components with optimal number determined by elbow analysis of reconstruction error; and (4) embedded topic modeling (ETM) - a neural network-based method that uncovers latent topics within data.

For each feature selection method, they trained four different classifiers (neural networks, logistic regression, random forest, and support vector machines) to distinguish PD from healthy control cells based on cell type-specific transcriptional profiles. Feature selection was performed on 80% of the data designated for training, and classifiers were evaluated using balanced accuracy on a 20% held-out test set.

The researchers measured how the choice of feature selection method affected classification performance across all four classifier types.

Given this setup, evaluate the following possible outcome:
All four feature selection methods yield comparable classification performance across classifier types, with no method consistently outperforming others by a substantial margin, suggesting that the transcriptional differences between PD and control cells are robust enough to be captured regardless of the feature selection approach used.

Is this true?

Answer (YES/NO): NO